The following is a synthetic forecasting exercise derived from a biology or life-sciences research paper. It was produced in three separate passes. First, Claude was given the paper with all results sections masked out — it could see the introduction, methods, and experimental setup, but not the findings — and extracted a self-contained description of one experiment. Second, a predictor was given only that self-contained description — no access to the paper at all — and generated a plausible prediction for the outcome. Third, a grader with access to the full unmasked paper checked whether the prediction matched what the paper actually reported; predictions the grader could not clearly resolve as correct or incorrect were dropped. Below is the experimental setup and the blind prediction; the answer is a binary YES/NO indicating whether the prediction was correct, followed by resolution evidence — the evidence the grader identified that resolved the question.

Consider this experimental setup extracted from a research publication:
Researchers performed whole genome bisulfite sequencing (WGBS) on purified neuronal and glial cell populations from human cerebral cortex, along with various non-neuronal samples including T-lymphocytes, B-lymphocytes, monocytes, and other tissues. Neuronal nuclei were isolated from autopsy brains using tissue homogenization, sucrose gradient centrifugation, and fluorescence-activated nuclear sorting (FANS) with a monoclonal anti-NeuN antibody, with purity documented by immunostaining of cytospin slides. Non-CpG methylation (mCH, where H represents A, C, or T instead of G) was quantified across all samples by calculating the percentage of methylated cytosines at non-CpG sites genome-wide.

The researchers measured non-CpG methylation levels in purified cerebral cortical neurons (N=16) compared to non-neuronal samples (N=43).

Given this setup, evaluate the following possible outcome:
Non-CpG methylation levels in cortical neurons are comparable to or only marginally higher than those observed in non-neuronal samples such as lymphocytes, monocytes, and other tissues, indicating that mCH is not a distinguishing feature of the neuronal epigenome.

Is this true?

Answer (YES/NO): NO